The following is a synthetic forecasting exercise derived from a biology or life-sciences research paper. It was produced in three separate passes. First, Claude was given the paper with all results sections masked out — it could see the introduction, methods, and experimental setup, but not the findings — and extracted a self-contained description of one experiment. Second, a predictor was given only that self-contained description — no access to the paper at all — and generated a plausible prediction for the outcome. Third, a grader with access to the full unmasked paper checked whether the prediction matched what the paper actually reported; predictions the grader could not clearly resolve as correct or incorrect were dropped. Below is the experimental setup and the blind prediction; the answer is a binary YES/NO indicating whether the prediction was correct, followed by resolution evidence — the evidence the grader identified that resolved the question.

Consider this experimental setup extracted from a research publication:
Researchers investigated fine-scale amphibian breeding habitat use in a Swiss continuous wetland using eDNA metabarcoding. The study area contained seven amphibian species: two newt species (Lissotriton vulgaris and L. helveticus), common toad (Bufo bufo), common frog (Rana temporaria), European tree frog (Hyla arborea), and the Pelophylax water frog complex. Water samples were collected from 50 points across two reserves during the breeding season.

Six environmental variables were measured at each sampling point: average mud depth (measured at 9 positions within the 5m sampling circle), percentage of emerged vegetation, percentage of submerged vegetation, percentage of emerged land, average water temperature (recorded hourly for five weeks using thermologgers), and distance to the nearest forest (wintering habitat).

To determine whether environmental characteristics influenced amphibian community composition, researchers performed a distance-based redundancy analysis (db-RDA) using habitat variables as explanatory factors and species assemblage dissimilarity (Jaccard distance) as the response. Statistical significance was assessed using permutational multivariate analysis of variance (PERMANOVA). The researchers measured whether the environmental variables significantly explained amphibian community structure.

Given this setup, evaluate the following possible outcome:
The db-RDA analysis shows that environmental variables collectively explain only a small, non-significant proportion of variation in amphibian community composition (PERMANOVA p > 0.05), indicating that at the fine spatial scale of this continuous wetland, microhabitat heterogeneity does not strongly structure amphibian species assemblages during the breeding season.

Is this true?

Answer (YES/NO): NO